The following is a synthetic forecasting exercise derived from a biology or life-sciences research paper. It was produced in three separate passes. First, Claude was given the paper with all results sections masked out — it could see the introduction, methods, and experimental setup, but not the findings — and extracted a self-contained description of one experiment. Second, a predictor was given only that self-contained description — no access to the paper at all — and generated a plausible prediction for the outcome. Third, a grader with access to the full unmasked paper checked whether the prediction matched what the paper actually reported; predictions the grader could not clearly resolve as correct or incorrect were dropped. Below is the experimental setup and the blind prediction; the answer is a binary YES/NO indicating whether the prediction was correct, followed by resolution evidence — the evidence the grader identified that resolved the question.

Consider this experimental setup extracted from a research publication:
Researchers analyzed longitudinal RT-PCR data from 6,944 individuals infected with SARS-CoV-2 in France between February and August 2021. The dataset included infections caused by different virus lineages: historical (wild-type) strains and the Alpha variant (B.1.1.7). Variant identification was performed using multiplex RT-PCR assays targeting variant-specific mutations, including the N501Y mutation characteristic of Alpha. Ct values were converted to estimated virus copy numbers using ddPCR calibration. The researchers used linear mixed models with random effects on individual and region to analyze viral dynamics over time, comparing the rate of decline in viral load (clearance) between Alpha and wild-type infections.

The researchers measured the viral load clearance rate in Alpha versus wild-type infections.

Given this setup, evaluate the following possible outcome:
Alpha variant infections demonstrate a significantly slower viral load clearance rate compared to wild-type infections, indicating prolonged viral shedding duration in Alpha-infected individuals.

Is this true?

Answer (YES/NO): YES